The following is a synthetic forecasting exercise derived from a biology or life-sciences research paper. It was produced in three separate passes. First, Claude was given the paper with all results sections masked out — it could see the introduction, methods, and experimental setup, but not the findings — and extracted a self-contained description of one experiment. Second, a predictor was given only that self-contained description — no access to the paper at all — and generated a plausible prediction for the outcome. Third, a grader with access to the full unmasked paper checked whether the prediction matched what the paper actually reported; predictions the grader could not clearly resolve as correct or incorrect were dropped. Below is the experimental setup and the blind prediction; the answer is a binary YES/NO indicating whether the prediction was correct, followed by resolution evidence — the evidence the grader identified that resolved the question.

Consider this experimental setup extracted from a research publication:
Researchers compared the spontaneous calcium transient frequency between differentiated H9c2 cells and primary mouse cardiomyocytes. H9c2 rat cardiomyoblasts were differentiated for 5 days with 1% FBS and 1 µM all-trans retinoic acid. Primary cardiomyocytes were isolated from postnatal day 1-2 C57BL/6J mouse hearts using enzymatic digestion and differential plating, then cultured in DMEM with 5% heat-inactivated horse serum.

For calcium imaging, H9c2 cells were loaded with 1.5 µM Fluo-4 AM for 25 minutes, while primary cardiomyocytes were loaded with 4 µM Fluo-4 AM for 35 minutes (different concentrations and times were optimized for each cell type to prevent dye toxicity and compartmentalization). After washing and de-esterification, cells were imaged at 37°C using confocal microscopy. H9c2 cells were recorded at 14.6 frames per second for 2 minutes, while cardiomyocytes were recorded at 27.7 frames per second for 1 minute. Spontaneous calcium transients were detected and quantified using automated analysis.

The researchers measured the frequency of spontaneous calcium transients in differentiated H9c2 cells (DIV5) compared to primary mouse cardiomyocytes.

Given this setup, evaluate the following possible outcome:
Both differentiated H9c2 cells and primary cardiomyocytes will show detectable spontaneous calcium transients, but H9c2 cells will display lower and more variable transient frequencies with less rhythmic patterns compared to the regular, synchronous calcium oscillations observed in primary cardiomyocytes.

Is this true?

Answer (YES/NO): YES